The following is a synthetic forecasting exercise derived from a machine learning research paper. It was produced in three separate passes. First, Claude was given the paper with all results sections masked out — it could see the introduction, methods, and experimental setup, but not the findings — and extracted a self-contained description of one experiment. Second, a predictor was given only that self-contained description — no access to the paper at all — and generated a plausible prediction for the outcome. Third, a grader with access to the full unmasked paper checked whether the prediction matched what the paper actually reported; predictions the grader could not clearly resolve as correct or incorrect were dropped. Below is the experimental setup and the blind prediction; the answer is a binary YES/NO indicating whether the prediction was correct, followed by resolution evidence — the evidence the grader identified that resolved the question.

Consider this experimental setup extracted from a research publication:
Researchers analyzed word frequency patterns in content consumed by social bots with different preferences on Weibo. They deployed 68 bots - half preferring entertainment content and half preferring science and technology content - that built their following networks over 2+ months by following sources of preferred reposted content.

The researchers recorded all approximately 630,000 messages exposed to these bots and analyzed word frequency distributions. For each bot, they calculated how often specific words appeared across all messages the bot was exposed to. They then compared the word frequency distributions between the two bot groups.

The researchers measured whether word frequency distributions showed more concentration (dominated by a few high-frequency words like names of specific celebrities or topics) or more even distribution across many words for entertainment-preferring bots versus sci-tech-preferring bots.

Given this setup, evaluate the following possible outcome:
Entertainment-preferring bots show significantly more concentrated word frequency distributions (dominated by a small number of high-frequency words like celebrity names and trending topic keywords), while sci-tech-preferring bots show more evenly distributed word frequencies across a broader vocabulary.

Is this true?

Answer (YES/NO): YES